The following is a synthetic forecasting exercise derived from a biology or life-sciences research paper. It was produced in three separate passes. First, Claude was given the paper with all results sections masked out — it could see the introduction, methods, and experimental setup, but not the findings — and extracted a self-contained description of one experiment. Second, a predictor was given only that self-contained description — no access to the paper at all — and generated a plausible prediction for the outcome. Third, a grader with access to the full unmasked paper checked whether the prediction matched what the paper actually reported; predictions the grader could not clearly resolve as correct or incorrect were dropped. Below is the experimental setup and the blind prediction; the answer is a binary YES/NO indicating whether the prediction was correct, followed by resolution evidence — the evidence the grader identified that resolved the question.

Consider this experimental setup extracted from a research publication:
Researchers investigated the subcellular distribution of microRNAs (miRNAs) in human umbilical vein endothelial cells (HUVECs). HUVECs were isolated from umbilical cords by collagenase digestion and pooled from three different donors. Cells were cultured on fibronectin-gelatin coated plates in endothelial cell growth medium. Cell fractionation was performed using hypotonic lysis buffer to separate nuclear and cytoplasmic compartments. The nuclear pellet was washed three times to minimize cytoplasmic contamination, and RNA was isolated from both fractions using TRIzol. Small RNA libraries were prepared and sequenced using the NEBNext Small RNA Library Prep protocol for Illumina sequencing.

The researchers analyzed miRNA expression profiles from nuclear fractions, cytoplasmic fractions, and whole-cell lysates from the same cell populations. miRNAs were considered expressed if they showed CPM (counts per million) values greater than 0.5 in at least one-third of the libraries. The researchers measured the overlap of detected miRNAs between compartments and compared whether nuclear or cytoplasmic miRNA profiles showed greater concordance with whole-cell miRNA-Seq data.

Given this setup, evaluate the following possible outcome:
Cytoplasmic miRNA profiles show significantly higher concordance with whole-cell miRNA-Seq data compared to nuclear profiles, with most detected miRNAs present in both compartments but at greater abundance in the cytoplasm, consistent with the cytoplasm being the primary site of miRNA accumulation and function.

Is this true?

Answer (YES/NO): NO